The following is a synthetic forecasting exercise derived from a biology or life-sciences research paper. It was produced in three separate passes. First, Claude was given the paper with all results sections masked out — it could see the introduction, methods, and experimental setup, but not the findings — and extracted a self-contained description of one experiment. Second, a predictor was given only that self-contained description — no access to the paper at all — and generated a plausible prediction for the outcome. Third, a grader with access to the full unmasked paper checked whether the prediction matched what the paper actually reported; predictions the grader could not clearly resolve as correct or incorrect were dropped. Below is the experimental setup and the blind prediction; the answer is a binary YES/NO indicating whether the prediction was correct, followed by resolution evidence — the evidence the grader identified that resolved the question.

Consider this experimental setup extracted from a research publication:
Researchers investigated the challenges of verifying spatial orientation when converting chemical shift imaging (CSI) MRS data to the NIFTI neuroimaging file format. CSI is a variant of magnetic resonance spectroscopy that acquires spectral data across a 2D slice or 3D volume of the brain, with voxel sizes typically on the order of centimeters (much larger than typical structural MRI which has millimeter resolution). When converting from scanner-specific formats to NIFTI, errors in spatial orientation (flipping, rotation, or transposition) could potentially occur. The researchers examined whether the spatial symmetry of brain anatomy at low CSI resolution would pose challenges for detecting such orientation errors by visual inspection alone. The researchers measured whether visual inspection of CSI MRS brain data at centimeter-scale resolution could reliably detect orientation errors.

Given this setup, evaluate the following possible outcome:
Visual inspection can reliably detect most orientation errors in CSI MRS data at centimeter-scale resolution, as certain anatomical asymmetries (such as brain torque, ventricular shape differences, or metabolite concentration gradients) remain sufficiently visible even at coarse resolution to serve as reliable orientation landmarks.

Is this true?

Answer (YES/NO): NO